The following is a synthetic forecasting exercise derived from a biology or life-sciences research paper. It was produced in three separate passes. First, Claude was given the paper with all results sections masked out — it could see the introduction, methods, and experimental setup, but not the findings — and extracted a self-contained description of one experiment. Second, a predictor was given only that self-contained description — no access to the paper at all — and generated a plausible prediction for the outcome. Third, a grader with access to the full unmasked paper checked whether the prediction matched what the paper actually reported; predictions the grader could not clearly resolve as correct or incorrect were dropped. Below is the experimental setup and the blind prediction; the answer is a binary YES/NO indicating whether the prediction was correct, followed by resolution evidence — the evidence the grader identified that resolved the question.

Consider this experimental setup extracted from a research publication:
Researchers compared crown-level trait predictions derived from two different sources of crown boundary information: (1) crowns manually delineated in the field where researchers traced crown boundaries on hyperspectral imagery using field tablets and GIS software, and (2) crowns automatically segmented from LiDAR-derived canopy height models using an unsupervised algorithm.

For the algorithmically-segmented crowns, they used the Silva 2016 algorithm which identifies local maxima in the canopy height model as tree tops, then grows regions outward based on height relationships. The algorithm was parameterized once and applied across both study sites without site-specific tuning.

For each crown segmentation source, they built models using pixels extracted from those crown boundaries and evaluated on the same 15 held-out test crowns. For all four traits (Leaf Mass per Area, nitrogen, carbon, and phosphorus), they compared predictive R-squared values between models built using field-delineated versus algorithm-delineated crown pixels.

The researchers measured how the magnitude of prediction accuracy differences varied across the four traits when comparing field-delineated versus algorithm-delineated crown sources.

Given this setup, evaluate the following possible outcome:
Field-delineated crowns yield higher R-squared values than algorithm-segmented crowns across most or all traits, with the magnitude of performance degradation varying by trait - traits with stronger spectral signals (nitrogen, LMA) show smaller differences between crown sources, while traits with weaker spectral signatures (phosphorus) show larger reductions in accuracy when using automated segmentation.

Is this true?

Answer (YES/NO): NO